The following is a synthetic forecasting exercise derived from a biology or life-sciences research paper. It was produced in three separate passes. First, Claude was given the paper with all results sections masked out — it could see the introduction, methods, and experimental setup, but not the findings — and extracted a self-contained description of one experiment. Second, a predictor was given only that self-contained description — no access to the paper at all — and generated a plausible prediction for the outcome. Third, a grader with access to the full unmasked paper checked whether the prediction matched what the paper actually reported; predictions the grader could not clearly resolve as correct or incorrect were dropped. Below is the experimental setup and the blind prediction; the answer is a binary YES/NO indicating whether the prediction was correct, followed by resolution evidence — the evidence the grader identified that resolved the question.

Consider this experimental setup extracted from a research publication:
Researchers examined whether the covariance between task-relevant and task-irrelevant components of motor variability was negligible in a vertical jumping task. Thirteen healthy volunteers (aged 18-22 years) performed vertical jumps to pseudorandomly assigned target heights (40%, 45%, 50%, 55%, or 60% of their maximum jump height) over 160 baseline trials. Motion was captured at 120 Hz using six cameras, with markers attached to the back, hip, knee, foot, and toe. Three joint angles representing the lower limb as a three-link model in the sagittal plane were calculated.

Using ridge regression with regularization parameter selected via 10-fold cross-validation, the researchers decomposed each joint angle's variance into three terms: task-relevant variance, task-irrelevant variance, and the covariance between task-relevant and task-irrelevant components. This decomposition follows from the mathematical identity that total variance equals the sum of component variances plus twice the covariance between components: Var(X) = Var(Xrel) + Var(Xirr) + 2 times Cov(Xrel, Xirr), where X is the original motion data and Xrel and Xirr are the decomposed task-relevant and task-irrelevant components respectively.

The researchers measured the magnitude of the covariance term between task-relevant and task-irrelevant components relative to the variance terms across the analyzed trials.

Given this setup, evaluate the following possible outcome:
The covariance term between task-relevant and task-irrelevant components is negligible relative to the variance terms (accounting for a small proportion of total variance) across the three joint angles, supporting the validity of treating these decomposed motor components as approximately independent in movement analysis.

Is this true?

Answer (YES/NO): YES